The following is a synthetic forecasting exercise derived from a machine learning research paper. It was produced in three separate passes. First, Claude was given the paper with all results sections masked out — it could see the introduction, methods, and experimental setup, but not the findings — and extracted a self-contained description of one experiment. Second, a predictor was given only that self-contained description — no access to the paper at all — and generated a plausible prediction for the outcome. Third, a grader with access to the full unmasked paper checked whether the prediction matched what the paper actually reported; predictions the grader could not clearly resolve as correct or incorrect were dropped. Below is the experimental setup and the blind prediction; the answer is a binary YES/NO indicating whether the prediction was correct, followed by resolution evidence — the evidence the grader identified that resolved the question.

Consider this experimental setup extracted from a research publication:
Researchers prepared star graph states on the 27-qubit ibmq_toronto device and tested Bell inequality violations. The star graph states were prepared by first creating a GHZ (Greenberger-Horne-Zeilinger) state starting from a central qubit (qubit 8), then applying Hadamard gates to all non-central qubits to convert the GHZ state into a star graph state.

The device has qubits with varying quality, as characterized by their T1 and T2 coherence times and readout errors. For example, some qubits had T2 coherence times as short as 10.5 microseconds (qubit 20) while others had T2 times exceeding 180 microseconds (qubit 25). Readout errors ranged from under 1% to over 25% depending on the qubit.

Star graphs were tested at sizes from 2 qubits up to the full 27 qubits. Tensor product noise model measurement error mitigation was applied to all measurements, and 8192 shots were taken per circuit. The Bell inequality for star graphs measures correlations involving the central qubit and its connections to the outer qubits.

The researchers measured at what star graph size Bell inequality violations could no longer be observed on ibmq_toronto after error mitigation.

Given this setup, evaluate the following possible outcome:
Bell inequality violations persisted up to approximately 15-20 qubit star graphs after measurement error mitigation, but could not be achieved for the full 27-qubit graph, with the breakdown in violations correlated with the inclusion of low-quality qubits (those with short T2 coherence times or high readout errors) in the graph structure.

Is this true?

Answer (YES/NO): NO